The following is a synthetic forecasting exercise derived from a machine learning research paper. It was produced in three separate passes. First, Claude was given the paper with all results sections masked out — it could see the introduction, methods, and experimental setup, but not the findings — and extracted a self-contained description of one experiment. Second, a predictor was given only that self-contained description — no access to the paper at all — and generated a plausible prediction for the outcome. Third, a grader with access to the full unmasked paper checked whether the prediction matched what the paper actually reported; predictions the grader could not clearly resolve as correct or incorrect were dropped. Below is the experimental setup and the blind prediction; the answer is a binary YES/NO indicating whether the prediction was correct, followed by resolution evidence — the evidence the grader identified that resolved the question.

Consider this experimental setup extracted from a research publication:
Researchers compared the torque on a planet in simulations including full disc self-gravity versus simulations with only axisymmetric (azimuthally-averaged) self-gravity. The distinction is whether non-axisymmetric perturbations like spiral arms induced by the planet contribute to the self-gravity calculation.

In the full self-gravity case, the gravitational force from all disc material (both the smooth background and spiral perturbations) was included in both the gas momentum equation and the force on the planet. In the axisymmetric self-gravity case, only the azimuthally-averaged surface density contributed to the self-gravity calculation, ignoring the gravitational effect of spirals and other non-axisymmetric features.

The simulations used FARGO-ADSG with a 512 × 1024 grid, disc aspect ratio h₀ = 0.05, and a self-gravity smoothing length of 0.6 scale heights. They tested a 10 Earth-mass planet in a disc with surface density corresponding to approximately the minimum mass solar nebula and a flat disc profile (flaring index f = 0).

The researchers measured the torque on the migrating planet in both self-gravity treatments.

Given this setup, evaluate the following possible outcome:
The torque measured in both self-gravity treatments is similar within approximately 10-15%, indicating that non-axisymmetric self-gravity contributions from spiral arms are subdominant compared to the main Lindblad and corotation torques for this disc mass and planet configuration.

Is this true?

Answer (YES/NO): YES